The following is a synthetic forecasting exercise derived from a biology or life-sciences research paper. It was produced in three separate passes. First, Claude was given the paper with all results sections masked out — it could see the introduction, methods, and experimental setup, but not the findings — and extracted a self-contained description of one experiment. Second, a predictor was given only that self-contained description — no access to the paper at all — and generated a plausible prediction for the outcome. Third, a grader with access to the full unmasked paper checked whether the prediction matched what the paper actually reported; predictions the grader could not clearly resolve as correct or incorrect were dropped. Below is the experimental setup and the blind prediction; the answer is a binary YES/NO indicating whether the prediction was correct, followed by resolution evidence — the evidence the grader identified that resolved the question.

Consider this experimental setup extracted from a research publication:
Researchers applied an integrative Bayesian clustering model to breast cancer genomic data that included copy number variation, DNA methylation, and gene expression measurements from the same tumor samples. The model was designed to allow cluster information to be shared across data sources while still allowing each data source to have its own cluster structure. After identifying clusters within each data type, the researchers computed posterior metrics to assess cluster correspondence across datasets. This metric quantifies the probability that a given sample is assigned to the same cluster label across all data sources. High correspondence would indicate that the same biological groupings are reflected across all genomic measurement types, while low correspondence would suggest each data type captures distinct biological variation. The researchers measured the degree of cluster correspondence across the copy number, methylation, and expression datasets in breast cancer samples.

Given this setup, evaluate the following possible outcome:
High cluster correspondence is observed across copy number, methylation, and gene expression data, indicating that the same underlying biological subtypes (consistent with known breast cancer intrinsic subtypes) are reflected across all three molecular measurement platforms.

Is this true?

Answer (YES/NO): NO